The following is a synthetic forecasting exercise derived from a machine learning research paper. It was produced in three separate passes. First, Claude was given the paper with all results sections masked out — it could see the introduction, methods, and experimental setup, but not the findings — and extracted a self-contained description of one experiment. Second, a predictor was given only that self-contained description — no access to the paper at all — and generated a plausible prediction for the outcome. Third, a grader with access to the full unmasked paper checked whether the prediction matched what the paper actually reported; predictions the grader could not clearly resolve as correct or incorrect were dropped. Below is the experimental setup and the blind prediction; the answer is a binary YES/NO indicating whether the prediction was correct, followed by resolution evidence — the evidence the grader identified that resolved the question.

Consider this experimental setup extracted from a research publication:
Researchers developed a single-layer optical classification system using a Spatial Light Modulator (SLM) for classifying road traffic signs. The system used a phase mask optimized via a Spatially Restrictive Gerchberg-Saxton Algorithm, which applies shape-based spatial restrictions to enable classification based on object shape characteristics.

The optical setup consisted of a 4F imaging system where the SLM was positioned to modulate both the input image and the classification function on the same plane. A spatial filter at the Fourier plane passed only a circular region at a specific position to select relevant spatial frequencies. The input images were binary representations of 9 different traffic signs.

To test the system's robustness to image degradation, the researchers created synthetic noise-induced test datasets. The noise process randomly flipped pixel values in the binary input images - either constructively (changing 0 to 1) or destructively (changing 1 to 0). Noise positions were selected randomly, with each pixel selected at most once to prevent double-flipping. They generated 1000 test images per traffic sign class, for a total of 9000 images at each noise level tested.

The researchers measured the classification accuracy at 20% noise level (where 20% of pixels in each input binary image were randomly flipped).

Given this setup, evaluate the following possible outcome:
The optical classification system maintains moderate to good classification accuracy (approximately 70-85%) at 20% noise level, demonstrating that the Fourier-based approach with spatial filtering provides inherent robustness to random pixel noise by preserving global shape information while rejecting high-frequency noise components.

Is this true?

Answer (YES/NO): YES